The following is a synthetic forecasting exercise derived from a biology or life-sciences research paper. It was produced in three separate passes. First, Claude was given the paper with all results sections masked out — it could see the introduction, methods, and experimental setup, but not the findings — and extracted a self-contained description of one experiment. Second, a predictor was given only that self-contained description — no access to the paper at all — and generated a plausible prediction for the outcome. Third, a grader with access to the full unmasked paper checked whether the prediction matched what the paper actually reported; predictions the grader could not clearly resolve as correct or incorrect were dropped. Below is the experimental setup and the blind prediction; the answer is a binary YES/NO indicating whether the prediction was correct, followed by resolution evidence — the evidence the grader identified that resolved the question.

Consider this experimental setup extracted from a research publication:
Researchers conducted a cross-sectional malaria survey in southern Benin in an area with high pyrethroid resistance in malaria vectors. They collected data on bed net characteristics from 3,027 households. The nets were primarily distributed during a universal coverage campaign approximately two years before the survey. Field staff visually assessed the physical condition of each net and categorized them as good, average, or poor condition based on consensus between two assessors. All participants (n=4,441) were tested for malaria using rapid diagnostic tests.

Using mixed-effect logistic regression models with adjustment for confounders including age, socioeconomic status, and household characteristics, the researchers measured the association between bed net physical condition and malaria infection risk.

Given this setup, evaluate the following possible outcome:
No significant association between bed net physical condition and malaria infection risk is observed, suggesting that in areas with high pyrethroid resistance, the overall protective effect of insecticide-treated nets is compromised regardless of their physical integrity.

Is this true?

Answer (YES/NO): NO